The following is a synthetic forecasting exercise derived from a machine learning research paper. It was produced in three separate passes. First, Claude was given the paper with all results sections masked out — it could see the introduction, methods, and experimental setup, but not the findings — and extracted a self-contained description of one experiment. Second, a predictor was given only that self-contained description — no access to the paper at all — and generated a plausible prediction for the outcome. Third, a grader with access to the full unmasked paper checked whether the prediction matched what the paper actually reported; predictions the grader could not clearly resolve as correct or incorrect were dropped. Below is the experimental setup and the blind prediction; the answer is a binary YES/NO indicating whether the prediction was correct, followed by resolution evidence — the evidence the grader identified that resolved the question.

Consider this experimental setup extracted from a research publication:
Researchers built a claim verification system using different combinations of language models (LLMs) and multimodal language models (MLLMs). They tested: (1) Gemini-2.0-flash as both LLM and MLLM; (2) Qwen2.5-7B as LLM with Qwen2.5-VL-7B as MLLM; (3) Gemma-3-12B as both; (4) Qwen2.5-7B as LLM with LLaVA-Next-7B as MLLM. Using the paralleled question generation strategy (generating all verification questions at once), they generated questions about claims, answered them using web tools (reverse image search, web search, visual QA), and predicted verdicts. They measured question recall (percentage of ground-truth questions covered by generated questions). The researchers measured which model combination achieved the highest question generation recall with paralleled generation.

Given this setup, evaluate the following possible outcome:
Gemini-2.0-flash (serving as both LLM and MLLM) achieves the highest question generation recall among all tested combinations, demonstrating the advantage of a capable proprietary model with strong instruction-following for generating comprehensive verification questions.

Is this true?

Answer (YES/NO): NO